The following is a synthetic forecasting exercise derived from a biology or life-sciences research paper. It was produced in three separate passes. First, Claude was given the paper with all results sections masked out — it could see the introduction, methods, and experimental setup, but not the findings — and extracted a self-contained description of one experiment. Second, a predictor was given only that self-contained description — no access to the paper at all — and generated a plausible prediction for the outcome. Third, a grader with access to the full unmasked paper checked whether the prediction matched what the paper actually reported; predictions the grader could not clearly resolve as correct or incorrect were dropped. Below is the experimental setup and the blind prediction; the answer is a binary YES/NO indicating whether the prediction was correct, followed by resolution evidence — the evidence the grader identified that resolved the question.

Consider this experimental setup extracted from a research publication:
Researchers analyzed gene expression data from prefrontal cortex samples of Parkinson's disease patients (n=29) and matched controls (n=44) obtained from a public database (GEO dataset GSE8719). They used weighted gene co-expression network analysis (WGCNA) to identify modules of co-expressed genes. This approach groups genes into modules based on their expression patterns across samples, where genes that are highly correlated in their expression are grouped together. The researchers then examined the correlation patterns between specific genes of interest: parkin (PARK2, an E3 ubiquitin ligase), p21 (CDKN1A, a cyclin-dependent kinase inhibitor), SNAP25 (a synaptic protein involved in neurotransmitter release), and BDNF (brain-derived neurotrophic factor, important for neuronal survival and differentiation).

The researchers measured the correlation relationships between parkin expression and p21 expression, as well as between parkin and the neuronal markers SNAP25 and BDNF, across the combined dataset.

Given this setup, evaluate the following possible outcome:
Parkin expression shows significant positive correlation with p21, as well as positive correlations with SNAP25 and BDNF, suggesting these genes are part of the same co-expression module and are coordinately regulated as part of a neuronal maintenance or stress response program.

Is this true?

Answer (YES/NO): NO